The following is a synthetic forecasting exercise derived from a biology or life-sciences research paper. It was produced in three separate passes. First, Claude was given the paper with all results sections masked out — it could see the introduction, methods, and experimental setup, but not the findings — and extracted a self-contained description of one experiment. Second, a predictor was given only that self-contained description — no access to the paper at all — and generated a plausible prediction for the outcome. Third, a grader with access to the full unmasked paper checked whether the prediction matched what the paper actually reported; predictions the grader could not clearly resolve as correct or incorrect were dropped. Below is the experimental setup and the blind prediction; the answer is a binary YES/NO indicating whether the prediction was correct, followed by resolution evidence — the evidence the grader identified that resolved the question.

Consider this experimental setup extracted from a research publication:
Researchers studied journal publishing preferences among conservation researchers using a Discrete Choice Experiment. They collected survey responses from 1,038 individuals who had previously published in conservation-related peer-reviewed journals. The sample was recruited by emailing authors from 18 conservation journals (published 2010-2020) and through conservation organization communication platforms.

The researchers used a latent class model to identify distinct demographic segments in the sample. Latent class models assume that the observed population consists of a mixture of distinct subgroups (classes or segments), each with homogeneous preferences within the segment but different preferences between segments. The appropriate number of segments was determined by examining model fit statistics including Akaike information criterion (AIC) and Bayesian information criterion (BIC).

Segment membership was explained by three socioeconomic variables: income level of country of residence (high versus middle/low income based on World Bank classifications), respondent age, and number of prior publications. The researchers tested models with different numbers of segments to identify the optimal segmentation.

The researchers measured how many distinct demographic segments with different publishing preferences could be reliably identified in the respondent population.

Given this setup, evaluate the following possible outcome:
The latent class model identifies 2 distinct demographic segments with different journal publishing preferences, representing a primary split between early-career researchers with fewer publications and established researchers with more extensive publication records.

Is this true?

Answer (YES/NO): NO